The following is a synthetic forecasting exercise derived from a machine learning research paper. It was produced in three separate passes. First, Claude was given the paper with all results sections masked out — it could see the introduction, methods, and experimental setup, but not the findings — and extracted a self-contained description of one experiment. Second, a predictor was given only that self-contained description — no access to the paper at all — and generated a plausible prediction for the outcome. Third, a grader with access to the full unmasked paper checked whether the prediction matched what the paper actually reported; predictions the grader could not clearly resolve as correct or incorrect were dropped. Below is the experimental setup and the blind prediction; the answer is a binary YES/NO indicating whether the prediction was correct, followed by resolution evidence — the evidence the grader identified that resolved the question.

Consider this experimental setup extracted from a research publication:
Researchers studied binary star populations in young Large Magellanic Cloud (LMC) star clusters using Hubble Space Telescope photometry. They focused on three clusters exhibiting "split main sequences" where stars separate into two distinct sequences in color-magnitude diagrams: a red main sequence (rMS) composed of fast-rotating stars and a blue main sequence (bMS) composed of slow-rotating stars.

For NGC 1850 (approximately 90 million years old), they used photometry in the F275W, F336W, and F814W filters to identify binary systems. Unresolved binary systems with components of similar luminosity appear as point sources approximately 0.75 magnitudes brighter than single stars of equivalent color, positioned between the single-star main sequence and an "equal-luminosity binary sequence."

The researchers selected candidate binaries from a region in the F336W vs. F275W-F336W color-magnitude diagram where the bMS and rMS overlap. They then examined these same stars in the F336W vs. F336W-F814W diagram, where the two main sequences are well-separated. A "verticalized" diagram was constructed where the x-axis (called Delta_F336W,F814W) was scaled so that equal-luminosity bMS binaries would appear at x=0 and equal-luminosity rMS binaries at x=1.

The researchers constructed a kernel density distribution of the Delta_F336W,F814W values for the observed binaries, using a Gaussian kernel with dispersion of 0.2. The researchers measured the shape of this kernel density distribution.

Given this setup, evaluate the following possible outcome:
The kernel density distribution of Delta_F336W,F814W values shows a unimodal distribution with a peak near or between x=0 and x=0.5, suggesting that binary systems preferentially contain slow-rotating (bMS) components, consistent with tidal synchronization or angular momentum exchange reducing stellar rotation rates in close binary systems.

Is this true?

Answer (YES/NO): NO